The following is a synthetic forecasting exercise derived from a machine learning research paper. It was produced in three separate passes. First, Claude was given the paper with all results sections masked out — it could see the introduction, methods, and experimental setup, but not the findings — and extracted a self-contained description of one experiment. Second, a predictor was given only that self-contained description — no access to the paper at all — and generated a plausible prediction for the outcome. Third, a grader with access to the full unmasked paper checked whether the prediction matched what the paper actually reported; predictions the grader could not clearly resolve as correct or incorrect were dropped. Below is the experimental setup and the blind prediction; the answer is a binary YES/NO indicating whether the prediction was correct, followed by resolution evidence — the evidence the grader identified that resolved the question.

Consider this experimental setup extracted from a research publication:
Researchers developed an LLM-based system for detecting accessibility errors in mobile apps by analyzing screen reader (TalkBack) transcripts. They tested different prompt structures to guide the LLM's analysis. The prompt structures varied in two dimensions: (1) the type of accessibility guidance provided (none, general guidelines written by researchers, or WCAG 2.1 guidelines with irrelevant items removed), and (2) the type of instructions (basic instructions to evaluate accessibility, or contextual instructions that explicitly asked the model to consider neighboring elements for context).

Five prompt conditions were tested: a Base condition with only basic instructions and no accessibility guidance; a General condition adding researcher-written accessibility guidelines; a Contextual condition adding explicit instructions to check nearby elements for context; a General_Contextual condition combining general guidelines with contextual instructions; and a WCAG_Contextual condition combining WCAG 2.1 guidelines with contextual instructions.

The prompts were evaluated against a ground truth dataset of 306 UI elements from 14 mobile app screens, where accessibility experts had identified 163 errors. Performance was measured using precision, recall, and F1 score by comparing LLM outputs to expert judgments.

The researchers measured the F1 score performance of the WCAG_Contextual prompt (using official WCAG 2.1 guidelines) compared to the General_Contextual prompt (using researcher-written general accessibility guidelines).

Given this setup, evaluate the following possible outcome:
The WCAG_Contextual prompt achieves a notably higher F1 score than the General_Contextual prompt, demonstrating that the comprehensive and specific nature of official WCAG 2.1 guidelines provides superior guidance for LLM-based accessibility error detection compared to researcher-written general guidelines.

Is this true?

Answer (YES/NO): NO